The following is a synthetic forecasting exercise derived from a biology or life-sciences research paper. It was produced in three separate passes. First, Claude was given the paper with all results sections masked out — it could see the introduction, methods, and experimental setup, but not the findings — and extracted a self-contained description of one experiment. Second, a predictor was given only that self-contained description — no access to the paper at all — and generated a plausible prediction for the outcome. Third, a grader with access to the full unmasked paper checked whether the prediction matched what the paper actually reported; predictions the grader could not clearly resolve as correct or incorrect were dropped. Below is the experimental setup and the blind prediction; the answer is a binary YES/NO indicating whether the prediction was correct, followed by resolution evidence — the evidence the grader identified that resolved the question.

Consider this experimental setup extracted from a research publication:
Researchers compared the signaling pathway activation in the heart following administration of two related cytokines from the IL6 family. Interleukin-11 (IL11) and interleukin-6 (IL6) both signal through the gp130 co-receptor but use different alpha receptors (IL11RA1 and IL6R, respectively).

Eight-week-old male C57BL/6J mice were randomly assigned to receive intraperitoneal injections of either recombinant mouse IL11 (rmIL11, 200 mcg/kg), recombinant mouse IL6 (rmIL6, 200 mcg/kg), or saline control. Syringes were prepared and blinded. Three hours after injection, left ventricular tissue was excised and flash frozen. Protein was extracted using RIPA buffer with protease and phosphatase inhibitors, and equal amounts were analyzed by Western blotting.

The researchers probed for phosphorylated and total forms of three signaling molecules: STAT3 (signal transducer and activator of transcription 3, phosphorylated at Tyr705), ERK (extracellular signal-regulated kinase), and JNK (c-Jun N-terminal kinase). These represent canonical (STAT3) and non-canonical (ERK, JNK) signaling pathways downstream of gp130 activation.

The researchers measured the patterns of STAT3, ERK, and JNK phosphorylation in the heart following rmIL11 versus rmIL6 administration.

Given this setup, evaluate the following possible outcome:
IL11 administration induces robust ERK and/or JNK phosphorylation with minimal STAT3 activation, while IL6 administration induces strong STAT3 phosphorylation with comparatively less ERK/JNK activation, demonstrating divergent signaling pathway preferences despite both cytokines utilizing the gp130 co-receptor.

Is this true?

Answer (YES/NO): NO